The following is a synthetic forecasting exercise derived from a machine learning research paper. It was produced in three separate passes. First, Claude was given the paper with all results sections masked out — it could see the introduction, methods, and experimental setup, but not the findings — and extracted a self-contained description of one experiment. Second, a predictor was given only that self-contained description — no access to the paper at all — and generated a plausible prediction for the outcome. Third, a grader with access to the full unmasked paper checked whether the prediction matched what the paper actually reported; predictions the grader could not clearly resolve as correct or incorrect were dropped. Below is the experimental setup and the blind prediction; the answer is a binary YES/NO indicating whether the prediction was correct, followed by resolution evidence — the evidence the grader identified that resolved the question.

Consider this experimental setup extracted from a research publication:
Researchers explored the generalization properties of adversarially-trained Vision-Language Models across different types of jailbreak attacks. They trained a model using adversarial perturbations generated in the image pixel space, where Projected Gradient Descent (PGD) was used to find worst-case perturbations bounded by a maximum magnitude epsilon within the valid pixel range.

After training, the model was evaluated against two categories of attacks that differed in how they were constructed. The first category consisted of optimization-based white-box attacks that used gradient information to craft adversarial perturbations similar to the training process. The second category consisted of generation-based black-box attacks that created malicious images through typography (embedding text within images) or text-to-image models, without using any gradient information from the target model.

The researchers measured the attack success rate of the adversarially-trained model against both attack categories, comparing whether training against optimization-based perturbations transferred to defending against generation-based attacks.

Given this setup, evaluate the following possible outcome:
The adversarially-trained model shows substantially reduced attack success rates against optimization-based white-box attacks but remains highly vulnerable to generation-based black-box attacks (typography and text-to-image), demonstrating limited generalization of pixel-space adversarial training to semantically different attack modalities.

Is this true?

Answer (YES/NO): NO